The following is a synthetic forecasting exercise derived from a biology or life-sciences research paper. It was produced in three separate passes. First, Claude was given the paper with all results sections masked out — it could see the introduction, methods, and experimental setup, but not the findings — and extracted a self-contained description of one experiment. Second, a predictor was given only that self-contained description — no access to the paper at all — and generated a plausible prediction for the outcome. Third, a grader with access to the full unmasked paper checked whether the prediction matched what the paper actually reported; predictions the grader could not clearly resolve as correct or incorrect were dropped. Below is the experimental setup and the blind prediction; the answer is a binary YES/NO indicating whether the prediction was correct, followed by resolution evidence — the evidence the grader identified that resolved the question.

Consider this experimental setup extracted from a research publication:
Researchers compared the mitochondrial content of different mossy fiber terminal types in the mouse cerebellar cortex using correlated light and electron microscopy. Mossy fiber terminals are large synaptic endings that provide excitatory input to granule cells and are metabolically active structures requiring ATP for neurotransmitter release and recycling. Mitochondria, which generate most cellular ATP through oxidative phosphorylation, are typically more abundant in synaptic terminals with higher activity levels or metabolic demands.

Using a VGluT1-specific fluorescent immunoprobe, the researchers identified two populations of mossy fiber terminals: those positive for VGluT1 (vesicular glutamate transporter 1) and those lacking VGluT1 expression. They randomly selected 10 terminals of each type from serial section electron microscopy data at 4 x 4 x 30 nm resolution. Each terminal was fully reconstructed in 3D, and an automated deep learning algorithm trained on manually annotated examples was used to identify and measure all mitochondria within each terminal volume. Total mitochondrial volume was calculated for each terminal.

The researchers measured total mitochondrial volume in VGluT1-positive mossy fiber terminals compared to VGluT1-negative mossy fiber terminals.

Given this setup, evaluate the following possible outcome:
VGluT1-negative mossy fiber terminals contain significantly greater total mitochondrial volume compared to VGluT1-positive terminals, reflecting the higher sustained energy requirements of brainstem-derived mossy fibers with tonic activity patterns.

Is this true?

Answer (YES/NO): NO